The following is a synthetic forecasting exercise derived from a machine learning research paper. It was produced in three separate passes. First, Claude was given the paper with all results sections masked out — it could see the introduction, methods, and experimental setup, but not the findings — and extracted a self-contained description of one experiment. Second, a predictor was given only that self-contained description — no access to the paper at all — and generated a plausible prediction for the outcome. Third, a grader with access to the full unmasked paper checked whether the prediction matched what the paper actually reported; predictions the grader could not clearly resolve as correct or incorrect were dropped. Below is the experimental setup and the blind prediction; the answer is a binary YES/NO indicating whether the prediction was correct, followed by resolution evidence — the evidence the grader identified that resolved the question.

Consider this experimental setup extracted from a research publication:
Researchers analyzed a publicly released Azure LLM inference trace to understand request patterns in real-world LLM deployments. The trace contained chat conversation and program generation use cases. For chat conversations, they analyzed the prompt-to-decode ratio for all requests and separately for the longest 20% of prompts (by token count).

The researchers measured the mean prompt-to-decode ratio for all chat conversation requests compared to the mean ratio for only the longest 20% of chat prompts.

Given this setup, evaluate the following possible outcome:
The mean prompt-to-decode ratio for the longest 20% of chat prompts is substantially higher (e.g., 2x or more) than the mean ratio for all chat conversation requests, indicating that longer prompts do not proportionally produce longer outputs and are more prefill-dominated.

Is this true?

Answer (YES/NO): YES